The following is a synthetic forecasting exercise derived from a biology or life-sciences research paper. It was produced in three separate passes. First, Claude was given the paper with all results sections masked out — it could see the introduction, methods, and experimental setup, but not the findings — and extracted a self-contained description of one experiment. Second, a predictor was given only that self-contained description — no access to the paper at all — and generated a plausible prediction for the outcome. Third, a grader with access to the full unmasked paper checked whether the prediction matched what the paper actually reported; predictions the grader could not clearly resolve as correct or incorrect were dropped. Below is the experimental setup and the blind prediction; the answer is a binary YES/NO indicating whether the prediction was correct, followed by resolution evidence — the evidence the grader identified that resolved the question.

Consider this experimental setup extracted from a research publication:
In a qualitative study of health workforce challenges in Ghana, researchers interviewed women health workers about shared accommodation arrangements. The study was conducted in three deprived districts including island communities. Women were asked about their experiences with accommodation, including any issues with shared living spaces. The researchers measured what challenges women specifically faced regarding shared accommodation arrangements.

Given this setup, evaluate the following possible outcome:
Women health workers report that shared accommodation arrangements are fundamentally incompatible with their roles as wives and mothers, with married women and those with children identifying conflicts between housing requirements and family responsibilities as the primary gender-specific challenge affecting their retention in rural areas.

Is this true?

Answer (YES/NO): NO